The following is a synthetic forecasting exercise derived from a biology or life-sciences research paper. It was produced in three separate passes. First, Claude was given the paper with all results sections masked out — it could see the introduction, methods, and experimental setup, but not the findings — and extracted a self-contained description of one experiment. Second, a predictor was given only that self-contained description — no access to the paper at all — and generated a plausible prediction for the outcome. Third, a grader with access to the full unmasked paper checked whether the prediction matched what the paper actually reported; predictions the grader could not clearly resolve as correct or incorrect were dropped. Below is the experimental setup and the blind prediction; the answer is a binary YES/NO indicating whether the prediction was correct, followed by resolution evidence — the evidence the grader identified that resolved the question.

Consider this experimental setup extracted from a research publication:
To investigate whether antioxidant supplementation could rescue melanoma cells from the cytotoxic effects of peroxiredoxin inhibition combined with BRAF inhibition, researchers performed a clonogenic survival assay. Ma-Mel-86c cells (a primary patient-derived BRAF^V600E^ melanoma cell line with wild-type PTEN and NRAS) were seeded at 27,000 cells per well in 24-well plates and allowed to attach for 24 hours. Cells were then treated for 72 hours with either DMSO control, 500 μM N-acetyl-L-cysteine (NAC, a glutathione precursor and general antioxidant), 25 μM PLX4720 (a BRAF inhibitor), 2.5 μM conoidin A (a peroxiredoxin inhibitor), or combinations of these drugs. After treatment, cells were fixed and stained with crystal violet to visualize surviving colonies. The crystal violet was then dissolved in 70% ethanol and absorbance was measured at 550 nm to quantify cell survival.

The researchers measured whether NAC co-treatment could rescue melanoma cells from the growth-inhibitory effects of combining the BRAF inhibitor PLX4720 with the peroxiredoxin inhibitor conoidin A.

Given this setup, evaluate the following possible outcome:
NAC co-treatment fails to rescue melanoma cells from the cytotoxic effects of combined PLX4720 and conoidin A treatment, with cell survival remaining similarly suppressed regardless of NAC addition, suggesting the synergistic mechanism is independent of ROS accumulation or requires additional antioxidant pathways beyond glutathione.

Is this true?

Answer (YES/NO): NO